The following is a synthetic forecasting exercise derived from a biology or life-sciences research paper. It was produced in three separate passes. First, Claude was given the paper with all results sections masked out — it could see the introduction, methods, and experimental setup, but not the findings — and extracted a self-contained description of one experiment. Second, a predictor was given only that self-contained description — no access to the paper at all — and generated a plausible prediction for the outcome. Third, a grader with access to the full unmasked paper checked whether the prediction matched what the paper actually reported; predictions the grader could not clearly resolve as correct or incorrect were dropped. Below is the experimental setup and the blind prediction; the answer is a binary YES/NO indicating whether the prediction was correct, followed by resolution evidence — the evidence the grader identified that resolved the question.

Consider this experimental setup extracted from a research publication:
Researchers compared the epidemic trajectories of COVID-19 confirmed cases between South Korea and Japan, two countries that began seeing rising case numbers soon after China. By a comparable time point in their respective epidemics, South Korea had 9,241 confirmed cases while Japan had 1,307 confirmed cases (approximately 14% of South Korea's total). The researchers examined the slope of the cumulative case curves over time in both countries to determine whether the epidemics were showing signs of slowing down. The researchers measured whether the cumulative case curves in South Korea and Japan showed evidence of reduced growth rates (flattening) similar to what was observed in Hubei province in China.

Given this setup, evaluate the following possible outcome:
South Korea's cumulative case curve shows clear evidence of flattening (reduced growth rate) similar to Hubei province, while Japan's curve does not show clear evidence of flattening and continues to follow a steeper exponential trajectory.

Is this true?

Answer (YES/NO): YES